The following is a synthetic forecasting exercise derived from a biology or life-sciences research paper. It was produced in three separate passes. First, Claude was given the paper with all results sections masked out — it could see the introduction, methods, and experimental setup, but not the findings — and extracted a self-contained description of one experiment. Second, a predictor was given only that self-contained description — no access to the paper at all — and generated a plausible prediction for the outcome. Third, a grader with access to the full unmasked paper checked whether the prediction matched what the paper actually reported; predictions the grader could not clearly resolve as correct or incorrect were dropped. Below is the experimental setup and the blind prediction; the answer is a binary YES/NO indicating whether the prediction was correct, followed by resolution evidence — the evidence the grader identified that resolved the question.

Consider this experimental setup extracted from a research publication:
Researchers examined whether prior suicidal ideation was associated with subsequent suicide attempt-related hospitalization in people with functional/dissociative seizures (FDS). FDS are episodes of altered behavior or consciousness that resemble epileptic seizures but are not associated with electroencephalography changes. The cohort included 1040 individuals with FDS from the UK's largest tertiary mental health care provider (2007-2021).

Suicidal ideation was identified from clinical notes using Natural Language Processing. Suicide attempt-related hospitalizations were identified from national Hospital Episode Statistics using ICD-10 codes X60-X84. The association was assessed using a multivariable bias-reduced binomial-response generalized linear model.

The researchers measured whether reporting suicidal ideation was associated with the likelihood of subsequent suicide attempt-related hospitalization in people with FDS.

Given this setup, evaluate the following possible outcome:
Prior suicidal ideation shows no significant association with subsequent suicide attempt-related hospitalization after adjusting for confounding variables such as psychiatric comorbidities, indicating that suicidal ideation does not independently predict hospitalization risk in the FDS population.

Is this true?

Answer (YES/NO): YES